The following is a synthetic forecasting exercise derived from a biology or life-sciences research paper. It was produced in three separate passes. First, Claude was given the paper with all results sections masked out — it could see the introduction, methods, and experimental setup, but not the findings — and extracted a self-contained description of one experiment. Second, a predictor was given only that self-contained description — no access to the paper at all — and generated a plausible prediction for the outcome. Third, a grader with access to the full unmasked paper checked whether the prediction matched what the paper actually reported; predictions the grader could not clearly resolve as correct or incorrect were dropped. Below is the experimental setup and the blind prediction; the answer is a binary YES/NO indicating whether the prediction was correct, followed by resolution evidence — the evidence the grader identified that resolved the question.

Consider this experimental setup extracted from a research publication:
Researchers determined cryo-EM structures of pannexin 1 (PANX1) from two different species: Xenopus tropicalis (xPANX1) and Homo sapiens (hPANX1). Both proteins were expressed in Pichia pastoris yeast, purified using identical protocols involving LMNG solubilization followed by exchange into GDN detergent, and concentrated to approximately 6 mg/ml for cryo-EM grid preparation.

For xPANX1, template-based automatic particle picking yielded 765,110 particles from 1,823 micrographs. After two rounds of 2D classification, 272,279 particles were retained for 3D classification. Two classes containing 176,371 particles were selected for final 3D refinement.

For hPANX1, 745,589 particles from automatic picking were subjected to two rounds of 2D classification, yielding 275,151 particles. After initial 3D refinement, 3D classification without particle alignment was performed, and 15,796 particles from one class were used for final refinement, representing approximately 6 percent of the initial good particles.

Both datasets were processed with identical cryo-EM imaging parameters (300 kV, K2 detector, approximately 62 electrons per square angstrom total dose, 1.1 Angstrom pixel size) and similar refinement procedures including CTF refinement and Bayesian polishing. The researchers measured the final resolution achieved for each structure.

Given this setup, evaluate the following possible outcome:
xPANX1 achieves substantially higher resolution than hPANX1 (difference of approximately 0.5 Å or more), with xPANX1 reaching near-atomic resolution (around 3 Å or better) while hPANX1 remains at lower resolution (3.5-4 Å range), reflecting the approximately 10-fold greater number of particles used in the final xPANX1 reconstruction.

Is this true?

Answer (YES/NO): NO